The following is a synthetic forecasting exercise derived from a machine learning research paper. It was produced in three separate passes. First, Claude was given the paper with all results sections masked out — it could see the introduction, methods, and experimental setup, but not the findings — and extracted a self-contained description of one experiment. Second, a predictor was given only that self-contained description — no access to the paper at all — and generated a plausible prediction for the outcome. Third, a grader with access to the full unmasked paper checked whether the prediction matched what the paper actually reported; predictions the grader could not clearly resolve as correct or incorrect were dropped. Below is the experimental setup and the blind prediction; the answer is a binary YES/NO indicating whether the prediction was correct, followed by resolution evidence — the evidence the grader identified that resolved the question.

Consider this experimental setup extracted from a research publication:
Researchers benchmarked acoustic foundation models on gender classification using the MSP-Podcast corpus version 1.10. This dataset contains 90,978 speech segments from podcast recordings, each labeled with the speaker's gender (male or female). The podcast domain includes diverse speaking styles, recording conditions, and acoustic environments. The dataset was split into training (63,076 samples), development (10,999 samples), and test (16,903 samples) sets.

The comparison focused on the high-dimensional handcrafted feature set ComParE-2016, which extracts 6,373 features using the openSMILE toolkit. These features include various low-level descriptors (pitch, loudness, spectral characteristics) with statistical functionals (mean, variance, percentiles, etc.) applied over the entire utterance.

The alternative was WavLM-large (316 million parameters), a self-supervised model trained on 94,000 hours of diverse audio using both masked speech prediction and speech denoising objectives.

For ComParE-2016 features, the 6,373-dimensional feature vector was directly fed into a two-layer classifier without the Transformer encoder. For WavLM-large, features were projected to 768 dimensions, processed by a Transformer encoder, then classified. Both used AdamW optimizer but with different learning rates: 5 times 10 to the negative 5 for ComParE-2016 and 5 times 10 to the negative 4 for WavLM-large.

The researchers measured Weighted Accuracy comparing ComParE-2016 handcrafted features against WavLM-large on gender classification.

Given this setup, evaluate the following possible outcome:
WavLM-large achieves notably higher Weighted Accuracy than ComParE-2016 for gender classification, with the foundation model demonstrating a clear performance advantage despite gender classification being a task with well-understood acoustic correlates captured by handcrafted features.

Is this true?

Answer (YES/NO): YES